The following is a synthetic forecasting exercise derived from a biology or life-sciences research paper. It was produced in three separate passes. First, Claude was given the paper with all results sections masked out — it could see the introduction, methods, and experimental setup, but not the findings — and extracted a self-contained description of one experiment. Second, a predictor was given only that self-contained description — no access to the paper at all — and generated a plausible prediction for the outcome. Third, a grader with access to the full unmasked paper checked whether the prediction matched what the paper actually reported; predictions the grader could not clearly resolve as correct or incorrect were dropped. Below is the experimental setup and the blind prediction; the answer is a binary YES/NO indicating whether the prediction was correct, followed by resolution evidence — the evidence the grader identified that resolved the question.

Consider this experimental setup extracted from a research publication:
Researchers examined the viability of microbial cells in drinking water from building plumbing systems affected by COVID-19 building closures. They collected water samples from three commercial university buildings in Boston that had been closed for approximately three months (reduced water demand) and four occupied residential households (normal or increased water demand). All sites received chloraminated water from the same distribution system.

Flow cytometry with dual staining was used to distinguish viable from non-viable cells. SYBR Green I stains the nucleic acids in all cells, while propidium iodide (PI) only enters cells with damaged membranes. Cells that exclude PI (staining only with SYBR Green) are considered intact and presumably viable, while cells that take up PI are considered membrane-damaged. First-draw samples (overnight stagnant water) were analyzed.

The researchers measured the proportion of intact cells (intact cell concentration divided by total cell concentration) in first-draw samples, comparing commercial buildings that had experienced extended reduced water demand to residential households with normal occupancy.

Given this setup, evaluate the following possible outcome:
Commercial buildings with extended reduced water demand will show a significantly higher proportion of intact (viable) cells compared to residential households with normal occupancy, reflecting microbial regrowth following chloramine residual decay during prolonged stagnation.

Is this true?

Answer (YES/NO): YES